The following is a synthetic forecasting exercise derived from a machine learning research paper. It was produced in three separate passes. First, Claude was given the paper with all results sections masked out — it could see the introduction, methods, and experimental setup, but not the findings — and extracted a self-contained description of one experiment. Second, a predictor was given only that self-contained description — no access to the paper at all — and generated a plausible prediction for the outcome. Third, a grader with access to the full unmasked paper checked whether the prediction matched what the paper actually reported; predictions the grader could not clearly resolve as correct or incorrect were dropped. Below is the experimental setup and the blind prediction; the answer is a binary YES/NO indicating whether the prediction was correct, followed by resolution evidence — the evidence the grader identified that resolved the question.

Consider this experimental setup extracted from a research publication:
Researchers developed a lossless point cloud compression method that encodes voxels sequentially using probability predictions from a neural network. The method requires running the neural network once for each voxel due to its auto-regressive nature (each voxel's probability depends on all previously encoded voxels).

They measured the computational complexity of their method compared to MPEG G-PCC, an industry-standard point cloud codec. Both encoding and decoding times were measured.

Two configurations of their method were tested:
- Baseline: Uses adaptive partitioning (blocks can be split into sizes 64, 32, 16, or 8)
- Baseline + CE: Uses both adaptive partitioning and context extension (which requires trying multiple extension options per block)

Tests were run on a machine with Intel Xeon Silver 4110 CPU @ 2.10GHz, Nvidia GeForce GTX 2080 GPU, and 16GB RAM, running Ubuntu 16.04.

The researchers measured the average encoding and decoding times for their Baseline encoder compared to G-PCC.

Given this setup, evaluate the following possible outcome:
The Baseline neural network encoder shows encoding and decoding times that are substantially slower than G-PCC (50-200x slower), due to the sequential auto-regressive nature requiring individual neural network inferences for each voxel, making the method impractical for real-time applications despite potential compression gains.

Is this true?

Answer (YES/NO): NO